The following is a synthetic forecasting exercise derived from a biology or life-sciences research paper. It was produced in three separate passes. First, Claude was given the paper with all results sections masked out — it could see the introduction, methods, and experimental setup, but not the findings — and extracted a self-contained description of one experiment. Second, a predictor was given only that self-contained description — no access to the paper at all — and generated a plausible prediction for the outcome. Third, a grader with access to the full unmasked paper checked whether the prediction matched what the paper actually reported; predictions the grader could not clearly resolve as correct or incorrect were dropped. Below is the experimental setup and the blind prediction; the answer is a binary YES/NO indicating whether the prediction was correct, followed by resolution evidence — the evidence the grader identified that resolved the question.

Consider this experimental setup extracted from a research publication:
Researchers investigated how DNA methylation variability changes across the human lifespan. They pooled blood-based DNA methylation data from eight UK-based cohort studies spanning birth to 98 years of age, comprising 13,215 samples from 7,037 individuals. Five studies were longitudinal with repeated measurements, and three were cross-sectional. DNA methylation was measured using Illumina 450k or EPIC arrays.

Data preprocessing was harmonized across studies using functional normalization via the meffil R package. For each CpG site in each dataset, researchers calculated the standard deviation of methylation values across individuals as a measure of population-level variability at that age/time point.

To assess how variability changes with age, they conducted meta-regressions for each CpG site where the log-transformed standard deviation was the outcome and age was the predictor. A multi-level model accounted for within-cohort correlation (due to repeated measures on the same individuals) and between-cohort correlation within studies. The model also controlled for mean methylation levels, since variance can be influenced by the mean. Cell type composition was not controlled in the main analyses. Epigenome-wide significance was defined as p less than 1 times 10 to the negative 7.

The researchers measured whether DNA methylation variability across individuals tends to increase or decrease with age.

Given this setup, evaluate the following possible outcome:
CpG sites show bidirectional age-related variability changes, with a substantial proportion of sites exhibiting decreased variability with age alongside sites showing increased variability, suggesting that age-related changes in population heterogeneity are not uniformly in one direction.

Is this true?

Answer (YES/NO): NO